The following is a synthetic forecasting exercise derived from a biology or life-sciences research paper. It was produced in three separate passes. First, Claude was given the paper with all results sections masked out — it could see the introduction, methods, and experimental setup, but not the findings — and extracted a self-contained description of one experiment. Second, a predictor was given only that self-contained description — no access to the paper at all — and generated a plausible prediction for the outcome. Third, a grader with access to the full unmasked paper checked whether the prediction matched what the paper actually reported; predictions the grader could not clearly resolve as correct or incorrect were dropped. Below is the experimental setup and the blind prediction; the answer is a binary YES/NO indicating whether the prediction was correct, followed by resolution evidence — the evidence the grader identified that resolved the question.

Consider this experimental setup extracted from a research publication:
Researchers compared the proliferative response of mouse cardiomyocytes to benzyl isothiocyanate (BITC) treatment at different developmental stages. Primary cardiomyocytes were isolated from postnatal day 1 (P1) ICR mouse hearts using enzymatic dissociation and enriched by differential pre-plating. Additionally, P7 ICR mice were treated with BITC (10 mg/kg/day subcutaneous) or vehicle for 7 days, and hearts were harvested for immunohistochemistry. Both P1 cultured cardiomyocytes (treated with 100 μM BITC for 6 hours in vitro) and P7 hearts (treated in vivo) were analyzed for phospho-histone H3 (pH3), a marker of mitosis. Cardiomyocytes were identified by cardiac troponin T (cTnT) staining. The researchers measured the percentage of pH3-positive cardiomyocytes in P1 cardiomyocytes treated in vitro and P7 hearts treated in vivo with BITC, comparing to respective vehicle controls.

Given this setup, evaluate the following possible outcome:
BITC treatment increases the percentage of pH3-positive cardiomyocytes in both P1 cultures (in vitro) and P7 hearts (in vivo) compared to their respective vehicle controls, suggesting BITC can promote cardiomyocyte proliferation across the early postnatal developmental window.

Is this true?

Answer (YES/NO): NO